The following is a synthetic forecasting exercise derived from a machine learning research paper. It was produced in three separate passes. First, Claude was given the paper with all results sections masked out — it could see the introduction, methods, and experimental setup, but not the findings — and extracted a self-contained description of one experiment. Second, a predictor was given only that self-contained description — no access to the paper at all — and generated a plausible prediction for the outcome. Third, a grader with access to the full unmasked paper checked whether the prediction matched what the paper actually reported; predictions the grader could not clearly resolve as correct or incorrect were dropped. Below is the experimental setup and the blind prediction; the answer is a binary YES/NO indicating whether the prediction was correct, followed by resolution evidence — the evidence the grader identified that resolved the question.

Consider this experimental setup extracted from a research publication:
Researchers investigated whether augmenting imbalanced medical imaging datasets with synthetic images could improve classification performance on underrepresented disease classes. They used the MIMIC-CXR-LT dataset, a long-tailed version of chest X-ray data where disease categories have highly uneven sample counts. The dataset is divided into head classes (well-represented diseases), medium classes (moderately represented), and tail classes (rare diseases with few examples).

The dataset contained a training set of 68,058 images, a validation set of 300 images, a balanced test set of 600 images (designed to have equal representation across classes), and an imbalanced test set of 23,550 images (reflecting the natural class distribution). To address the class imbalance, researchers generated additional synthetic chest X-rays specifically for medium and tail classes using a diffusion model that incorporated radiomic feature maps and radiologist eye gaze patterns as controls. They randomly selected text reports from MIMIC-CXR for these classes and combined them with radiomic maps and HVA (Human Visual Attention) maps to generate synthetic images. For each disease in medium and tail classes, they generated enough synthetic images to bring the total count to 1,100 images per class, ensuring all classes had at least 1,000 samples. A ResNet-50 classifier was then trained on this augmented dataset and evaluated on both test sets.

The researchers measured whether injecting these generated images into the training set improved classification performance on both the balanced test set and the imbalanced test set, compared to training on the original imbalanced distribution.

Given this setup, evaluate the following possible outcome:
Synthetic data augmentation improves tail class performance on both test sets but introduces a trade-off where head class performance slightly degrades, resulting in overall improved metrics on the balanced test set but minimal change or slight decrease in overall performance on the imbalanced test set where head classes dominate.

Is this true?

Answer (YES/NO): NO